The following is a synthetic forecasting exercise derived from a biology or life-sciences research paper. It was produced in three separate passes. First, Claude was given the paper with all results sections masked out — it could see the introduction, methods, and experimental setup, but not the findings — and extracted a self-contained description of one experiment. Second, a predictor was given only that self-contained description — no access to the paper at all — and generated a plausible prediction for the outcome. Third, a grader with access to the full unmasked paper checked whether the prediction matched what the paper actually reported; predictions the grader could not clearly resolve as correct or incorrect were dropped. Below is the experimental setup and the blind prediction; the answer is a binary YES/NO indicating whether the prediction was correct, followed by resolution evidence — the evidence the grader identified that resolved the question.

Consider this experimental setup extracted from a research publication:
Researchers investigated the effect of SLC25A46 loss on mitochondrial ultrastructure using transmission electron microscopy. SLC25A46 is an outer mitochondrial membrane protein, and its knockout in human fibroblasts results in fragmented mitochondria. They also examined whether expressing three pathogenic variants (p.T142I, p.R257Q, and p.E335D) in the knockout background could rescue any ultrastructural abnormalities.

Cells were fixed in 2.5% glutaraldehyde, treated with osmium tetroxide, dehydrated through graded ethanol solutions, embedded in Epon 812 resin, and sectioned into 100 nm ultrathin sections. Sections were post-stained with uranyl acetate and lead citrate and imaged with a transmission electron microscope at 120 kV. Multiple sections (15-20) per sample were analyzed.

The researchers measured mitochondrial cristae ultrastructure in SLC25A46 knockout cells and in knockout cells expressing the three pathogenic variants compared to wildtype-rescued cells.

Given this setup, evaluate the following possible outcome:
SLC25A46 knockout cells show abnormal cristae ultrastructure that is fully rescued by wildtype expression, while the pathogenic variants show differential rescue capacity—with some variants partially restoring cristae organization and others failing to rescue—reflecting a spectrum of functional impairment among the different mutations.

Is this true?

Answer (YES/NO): NO